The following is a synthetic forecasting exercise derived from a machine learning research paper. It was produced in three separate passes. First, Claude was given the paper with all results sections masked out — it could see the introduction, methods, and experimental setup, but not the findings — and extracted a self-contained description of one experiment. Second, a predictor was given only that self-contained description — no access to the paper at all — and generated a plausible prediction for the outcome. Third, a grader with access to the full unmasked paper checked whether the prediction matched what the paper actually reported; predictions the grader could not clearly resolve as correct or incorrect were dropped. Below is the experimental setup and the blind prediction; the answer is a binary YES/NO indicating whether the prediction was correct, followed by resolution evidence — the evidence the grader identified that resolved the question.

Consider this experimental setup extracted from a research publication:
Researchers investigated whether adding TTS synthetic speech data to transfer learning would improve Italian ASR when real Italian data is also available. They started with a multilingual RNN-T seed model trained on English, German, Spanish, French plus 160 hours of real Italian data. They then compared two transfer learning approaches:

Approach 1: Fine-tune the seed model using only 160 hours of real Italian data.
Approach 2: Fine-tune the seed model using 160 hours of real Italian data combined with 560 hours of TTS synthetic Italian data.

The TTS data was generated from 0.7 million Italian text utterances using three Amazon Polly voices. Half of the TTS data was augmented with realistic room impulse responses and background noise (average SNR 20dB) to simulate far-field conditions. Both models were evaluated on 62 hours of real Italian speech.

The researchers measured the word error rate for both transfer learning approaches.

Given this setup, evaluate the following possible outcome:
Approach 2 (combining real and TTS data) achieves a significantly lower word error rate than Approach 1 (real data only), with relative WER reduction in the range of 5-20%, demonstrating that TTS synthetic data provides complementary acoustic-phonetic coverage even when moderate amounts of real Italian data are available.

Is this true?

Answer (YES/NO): NO